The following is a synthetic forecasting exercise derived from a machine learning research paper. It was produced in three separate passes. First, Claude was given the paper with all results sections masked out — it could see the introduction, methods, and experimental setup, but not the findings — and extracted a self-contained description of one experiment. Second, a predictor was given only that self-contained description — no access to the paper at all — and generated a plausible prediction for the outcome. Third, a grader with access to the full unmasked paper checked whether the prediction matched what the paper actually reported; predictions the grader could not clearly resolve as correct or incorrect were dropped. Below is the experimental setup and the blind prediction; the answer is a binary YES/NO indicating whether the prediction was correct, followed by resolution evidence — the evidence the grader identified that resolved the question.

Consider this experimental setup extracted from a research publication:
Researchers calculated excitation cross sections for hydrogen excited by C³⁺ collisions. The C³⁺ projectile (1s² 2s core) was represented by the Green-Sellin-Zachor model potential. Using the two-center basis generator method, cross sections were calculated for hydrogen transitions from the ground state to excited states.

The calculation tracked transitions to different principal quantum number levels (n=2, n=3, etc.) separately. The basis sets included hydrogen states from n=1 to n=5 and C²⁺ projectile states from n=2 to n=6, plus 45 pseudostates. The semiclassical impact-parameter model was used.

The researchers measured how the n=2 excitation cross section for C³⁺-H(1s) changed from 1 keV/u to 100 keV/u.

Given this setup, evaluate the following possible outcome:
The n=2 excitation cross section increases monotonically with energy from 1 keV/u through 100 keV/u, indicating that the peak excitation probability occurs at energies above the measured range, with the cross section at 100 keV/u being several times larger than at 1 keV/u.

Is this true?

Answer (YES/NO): NO